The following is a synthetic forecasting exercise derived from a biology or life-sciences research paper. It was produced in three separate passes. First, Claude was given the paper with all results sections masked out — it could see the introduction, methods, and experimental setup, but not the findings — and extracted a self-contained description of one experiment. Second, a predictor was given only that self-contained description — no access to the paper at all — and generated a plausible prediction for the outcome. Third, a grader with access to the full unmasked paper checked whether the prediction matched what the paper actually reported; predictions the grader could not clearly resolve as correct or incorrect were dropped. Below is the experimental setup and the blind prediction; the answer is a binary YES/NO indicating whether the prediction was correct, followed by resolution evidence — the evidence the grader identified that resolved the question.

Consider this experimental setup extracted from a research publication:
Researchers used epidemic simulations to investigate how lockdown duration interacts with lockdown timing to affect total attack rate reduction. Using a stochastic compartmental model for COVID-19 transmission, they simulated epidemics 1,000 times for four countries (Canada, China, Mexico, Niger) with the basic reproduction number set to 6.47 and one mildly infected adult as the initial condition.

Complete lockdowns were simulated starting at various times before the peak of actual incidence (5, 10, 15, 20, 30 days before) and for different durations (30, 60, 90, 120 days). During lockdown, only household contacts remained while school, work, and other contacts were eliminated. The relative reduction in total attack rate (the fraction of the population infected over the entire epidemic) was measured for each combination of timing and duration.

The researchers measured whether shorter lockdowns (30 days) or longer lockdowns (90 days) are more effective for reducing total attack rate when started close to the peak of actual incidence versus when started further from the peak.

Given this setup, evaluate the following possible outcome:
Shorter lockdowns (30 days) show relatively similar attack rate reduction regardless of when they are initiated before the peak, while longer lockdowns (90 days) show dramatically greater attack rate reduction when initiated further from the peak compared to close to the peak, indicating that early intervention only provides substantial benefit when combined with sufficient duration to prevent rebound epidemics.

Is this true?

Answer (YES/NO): NO